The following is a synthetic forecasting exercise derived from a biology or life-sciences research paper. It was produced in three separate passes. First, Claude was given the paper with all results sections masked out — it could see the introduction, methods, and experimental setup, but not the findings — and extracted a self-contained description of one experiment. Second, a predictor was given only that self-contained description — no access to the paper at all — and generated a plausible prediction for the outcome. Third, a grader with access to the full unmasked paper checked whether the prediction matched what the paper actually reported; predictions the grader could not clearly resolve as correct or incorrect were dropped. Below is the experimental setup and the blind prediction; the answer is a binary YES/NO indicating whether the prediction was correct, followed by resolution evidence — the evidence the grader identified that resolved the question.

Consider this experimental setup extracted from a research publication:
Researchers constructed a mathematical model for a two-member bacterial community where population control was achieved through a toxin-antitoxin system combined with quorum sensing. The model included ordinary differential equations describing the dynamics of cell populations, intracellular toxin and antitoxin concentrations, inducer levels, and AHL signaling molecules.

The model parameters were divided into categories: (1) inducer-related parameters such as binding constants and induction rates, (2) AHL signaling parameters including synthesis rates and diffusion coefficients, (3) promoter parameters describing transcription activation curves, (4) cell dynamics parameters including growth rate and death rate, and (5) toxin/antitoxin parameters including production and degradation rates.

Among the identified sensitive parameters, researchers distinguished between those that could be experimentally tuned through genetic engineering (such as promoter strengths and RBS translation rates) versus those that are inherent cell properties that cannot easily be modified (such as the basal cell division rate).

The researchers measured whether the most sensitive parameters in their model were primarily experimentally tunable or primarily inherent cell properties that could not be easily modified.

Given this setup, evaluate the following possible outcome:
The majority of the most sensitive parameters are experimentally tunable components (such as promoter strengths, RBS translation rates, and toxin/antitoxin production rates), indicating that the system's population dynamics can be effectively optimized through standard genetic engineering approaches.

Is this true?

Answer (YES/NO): NO